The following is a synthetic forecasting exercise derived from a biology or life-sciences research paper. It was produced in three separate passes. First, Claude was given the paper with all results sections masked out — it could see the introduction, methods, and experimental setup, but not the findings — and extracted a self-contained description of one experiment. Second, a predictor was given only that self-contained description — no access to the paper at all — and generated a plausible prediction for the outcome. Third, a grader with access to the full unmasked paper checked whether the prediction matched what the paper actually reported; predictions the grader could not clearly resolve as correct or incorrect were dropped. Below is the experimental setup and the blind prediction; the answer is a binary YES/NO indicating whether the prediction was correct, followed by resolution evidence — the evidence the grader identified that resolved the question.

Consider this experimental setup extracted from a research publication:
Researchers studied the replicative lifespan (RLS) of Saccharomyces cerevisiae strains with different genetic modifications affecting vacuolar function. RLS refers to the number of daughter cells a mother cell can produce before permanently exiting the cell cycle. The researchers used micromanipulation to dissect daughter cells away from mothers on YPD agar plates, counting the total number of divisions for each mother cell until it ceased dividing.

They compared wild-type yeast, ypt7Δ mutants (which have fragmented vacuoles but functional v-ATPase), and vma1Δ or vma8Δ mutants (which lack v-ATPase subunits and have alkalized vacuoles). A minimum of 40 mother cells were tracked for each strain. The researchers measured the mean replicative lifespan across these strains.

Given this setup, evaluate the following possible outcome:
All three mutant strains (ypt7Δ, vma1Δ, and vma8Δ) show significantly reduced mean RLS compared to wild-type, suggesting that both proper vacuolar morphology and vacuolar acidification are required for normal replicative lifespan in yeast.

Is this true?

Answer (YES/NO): NO